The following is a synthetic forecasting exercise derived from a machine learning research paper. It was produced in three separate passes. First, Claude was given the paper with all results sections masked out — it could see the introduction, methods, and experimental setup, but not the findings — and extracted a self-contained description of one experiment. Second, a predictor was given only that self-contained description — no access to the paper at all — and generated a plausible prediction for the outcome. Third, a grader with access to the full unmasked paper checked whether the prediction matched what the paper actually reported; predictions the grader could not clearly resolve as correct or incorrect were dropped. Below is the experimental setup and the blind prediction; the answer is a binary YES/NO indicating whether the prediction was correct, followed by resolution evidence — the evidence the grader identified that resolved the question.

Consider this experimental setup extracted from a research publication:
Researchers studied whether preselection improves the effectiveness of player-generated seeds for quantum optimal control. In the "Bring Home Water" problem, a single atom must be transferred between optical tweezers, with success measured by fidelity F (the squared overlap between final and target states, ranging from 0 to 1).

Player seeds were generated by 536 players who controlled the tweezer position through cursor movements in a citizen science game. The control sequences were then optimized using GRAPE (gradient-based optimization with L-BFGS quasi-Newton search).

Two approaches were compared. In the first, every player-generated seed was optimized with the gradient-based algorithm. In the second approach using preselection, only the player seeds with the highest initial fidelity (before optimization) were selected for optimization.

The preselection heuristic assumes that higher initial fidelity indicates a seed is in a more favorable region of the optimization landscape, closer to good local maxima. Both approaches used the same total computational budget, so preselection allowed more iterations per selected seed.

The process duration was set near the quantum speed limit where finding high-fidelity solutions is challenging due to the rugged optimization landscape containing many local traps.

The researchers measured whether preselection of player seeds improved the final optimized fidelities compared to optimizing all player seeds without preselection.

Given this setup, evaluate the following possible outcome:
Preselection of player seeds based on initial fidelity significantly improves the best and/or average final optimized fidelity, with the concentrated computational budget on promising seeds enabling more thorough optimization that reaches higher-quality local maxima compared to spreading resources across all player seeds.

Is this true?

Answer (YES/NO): YES